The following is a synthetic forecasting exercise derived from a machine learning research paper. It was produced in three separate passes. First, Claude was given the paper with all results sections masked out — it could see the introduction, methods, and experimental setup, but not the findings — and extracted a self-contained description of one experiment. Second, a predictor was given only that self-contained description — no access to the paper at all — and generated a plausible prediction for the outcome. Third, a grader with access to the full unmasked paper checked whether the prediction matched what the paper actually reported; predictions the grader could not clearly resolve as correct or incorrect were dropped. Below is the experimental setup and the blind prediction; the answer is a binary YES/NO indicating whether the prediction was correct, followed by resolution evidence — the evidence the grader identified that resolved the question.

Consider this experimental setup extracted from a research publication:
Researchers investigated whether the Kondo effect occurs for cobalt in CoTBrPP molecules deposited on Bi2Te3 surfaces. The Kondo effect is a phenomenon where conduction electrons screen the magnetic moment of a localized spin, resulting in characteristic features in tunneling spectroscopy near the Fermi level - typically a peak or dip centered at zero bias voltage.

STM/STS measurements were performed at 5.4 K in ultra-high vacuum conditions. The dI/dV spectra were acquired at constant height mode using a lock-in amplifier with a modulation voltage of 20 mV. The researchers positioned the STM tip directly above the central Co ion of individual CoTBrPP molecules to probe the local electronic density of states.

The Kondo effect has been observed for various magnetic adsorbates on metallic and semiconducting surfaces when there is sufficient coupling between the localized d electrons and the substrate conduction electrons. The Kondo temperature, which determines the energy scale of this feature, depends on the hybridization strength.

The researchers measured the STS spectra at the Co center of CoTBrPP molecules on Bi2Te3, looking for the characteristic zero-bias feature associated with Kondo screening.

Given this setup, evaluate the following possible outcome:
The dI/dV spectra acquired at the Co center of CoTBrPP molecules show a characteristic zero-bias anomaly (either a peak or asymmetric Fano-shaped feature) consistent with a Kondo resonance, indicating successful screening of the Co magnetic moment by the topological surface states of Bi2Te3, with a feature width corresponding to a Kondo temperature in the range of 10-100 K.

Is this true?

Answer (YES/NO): NO